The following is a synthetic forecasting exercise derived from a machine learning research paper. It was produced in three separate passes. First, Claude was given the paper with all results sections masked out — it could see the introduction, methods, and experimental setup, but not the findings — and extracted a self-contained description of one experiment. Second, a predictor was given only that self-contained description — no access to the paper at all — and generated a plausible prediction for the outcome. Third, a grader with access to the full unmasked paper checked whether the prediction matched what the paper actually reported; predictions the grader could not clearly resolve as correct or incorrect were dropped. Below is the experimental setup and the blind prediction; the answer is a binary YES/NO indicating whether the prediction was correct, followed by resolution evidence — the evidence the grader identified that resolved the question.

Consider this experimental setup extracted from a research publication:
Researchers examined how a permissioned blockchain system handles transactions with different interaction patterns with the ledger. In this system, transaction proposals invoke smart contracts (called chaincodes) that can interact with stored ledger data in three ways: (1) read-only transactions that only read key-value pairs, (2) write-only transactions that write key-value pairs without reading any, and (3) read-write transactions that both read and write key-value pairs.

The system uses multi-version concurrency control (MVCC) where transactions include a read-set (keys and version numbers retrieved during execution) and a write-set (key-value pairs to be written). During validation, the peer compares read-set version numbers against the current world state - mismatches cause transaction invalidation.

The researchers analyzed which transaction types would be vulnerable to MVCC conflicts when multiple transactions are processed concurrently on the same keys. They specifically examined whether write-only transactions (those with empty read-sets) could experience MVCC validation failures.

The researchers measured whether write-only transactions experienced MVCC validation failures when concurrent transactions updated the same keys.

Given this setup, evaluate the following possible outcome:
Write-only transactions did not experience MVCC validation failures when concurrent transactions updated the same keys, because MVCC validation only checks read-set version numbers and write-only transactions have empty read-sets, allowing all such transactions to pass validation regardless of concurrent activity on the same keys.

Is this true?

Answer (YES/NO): YES